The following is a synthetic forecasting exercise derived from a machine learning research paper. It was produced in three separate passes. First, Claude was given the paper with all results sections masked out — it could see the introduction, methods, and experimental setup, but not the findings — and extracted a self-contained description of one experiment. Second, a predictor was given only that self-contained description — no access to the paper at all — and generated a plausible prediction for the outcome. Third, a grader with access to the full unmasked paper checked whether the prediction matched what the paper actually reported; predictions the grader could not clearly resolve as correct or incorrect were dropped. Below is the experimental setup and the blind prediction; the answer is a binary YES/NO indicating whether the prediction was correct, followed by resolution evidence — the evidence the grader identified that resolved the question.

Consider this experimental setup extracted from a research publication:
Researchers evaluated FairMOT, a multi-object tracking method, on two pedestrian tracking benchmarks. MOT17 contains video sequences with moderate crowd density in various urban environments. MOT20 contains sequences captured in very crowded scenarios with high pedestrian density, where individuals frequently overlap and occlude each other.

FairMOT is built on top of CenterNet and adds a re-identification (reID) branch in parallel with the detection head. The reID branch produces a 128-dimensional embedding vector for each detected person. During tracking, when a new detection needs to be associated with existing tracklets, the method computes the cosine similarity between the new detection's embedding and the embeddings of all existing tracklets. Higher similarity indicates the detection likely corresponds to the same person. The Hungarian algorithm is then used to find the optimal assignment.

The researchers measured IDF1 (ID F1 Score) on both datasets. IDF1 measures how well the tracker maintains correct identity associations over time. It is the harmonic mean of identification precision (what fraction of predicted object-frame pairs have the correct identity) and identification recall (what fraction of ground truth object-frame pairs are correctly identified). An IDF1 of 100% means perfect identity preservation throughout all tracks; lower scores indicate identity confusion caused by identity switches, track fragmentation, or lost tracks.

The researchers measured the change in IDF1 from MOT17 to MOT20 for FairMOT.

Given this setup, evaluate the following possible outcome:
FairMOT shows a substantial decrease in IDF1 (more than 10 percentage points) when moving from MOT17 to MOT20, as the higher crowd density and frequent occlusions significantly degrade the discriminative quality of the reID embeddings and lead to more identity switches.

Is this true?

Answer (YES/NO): NO